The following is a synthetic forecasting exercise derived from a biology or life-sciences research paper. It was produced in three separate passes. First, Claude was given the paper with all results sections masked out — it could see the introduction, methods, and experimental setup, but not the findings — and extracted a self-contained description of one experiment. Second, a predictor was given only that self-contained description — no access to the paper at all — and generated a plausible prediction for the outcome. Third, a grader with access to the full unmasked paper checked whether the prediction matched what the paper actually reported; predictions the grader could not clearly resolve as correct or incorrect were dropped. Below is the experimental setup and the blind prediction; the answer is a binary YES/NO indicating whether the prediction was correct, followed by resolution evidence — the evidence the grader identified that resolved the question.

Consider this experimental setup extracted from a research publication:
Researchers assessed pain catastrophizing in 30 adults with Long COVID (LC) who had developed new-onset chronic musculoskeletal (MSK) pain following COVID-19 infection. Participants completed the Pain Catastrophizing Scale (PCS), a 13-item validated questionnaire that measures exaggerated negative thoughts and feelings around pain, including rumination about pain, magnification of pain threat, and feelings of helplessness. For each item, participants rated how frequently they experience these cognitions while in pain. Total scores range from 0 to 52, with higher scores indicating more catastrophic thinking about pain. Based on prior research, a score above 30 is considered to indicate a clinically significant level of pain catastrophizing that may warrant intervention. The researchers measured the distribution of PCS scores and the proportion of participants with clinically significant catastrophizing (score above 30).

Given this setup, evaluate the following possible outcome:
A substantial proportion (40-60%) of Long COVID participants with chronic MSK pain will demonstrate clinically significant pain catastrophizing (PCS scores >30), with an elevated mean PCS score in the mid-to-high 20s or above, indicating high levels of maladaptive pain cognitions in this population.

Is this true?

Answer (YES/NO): NO